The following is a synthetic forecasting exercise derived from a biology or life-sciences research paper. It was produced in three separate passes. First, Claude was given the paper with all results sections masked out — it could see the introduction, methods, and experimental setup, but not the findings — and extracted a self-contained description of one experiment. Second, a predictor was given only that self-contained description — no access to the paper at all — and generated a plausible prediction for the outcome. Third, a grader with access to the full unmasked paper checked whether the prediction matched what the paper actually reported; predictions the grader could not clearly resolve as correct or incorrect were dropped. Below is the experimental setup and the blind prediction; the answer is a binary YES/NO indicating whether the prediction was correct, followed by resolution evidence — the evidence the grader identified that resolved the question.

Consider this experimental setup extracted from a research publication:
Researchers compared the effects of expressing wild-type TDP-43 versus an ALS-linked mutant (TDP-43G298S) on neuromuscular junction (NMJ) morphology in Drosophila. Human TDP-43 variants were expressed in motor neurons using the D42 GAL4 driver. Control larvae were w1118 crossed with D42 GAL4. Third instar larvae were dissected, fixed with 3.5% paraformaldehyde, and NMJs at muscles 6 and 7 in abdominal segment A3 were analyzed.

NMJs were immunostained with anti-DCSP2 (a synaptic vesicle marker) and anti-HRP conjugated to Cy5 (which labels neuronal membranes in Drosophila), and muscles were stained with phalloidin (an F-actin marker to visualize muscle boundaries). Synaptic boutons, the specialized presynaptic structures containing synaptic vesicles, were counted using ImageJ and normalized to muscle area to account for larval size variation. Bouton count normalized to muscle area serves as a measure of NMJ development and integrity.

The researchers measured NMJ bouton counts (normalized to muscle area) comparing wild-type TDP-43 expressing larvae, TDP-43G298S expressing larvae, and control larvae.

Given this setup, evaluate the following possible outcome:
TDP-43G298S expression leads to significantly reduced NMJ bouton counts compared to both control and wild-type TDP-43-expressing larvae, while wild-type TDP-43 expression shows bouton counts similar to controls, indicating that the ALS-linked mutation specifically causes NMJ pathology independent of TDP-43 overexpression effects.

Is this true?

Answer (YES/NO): NO